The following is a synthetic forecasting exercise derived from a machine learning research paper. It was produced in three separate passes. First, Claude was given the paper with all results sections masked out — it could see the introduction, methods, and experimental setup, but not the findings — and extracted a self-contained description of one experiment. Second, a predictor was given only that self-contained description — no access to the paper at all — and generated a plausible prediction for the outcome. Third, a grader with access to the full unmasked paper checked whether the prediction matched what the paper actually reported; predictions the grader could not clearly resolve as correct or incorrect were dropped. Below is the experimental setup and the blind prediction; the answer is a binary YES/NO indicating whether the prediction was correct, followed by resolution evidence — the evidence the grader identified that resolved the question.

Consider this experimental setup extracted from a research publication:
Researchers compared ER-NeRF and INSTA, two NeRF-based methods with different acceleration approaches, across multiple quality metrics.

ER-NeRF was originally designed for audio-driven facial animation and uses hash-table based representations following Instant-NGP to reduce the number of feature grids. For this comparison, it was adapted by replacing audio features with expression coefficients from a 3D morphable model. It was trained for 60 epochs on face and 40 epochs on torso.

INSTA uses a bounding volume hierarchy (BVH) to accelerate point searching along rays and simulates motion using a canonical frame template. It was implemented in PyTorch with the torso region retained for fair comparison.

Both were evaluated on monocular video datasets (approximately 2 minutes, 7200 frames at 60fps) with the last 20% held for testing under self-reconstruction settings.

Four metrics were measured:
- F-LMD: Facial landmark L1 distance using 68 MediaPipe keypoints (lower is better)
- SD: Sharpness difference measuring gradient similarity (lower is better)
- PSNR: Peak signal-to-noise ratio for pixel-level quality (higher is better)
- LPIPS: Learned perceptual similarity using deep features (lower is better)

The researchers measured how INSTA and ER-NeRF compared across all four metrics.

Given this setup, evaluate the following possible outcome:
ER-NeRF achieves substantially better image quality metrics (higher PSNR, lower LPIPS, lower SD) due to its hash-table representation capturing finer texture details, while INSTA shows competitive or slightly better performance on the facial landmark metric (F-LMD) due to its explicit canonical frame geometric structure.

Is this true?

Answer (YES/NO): NO